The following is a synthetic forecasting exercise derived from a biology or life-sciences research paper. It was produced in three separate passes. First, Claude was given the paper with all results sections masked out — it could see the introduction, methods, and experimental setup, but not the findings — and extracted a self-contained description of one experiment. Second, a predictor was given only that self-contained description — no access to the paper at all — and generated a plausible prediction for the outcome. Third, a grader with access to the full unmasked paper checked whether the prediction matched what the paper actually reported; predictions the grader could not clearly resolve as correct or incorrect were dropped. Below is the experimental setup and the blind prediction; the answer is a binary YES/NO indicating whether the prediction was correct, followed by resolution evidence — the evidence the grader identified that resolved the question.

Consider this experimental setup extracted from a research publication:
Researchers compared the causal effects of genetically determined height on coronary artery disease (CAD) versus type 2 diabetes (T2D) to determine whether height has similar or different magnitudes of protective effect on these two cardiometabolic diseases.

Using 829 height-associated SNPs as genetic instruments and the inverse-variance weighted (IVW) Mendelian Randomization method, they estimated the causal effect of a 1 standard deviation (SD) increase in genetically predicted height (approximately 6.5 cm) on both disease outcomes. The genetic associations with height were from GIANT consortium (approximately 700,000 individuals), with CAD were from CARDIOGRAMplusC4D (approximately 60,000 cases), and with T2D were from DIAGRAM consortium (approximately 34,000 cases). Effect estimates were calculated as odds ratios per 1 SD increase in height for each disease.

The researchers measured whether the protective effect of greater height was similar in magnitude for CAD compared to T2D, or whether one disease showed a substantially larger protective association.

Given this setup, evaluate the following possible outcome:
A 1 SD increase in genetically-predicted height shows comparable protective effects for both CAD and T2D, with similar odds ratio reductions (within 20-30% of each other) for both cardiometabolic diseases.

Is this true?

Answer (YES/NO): NO